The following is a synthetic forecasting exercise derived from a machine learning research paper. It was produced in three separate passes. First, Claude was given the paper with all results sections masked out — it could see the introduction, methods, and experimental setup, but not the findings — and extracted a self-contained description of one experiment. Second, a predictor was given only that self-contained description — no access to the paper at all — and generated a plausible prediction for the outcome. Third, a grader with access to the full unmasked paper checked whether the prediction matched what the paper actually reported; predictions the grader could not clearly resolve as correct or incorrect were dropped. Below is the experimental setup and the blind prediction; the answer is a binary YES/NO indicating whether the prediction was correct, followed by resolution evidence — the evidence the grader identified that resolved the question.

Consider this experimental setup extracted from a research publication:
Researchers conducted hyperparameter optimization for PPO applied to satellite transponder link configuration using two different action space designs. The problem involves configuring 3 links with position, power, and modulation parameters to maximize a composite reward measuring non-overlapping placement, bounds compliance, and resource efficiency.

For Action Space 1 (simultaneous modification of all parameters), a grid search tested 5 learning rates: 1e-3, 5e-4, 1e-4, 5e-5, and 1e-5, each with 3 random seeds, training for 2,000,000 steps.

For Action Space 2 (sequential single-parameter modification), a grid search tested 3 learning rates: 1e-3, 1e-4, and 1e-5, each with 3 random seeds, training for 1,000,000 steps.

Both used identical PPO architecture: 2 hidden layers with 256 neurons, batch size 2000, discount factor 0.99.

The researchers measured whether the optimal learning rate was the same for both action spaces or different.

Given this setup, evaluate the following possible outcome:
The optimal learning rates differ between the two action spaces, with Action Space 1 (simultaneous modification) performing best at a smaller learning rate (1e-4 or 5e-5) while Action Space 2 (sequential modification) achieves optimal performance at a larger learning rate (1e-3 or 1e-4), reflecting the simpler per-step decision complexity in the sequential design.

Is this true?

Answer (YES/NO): NO